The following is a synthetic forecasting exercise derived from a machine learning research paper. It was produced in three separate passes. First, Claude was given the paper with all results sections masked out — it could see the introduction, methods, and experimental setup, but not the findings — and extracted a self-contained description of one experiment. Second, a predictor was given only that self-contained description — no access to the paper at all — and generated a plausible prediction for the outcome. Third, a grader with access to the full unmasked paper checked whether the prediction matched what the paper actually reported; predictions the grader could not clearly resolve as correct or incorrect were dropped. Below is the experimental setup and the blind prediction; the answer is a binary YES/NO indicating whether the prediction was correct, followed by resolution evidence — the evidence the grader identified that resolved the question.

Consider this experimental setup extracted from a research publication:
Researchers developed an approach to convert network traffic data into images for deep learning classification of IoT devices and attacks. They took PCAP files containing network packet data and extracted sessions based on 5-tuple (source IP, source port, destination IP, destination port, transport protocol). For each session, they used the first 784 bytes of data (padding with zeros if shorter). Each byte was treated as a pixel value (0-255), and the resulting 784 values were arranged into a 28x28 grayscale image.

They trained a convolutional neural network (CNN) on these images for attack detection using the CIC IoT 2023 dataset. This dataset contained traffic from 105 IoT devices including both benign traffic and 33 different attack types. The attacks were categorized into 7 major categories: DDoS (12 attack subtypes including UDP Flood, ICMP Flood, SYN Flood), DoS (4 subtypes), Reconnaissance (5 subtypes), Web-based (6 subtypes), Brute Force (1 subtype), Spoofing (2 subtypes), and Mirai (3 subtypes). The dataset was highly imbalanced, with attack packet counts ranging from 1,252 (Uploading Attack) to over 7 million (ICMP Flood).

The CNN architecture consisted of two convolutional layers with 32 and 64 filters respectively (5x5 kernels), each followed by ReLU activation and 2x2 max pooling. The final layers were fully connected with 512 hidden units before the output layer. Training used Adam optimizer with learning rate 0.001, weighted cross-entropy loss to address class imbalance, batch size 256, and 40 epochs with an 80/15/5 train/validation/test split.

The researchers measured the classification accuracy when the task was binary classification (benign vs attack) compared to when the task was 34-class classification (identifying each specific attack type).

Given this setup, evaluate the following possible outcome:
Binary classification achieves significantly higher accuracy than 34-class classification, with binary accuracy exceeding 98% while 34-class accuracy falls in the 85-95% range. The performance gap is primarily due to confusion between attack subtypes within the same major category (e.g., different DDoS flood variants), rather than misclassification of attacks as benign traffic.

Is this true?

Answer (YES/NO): NO